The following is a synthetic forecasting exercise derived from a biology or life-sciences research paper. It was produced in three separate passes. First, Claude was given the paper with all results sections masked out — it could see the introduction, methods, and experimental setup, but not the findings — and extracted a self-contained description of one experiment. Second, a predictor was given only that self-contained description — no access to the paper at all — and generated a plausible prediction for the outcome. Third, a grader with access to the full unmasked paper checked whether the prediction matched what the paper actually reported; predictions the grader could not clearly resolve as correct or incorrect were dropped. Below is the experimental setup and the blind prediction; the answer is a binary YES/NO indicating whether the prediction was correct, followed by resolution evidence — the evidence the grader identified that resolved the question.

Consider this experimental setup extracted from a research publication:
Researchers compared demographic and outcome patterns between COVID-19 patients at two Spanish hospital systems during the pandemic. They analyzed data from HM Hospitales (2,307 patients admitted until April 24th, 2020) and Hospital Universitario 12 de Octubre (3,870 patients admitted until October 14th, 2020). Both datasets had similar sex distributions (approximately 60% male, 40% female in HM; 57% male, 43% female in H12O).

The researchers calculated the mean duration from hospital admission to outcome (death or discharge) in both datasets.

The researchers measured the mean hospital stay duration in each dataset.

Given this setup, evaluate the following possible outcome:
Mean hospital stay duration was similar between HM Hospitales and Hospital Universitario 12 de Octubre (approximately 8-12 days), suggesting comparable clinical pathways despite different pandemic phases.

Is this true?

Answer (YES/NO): NO